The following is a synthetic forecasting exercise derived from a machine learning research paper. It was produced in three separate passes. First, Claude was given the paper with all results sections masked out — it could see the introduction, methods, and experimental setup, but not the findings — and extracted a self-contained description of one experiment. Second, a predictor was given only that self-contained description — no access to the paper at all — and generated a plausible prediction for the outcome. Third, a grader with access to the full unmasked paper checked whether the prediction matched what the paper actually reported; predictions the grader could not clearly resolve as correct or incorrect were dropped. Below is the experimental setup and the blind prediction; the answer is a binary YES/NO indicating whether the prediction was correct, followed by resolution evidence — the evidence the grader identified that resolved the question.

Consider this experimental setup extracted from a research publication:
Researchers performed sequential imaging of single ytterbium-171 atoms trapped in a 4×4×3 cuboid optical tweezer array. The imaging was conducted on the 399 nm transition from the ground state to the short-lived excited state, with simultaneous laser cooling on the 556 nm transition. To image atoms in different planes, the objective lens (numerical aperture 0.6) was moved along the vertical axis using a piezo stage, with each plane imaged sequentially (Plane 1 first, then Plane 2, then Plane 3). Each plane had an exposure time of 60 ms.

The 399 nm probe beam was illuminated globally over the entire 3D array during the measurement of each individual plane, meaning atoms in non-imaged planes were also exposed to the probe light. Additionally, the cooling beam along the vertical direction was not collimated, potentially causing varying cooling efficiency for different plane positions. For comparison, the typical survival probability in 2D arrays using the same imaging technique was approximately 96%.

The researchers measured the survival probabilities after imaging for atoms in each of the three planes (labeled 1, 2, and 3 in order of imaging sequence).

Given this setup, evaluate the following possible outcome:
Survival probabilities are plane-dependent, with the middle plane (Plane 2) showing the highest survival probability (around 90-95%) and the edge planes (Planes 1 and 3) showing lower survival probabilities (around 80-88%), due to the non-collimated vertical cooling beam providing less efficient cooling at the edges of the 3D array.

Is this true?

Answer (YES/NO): NO